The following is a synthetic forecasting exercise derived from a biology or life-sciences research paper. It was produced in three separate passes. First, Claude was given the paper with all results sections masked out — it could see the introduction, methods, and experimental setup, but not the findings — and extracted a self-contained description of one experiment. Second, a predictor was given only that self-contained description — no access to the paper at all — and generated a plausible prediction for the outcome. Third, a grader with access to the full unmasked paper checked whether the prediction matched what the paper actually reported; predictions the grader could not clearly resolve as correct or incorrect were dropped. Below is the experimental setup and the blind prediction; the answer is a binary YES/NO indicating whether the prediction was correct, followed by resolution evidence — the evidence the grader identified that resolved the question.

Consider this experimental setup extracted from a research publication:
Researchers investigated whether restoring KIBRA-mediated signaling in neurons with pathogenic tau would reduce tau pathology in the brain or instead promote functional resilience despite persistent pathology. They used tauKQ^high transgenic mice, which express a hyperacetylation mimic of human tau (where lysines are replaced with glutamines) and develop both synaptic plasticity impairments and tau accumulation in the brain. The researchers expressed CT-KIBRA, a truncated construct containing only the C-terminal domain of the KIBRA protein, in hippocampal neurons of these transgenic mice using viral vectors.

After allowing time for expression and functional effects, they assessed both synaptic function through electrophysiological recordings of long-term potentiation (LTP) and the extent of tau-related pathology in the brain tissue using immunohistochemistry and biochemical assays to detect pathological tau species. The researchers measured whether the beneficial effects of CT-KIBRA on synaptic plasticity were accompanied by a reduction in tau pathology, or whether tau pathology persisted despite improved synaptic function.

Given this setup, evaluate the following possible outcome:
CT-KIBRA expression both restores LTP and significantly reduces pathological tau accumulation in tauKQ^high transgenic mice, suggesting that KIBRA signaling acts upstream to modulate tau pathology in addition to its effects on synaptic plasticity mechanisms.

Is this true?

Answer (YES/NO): NO